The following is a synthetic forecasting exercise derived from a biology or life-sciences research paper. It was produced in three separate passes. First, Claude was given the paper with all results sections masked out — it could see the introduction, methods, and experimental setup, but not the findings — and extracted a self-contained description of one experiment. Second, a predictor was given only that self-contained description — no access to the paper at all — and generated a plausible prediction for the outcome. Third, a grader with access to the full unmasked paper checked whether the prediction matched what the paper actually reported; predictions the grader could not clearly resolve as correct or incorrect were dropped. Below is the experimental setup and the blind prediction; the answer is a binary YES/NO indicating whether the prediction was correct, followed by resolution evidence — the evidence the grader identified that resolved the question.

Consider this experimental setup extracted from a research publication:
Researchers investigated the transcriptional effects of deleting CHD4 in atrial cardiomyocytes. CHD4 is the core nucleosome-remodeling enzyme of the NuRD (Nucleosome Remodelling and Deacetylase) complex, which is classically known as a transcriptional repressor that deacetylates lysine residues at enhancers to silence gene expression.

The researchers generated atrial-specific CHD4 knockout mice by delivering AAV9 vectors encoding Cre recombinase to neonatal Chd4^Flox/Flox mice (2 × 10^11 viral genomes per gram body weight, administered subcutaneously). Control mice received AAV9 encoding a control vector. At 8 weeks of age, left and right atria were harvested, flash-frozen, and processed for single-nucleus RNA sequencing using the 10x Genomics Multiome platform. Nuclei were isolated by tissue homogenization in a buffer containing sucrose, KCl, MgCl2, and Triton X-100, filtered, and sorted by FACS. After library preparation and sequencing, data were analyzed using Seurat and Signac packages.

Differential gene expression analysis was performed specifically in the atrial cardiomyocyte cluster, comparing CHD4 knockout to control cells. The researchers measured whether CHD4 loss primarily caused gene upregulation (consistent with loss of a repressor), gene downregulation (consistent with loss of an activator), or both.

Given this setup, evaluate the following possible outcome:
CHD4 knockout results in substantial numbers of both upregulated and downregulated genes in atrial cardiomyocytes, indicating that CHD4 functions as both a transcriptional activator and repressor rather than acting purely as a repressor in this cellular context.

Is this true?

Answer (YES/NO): YES